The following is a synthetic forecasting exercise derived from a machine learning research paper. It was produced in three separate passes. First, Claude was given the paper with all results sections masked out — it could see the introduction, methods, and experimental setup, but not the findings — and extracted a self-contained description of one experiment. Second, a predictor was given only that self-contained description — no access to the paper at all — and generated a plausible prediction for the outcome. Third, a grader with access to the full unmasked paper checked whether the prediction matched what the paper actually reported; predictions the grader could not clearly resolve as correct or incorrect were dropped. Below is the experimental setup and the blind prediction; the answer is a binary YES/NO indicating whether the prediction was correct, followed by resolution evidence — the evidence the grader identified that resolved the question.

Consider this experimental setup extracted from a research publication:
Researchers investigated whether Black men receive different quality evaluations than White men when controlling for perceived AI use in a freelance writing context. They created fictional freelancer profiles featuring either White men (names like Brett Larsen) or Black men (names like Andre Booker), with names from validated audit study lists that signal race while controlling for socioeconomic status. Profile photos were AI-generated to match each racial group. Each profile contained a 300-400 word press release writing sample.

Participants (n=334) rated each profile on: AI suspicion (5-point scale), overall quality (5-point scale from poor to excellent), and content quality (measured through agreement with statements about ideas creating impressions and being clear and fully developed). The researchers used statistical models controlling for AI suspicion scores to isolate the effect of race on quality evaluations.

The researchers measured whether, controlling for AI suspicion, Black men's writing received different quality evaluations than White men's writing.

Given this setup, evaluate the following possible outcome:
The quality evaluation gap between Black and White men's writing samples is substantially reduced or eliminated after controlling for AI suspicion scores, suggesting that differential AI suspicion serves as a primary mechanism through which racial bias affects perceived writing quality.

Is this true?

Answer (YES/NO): NO